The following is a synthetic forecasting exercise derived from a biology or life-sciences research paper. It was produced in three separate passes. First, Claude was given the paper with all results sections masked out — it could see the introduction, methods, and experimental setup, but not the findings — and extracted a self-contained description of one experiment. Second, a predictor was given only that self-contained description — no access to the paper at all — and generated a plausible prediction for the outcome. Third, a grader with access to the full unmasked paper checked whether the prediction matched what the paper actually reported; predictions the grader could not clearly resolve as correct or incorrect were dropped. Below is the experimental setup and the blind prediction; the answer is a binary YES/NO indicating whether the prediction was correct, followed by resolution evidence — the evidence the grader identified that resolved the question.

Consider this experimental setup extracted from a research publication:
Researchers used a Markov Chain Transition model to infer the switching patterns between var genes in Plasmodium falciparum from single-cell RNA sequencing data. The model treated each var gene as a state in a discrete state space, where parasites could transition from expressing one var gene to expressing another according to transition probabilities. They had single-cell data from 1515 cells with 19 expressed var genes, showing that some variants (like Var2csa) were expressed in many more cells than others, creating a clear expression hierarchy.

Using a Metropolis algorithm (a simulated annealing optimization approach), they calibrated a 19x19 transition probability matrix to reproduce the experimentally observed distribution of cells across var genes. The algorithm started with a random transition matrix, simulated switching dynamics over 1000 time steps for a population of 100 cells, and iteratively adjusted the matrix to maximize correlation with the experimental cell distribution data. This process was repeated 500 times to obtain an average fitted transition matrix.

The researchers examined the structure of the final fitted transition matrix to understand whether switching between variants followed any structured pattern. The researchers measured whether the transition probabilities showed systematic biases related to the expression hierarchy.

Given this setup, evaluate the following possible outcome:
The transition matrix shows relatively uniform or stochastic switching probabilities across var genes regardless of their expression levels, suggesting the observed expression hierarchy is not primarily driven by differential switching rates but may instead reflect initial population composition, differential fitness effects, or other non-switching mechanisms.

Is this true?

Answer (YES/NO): NO